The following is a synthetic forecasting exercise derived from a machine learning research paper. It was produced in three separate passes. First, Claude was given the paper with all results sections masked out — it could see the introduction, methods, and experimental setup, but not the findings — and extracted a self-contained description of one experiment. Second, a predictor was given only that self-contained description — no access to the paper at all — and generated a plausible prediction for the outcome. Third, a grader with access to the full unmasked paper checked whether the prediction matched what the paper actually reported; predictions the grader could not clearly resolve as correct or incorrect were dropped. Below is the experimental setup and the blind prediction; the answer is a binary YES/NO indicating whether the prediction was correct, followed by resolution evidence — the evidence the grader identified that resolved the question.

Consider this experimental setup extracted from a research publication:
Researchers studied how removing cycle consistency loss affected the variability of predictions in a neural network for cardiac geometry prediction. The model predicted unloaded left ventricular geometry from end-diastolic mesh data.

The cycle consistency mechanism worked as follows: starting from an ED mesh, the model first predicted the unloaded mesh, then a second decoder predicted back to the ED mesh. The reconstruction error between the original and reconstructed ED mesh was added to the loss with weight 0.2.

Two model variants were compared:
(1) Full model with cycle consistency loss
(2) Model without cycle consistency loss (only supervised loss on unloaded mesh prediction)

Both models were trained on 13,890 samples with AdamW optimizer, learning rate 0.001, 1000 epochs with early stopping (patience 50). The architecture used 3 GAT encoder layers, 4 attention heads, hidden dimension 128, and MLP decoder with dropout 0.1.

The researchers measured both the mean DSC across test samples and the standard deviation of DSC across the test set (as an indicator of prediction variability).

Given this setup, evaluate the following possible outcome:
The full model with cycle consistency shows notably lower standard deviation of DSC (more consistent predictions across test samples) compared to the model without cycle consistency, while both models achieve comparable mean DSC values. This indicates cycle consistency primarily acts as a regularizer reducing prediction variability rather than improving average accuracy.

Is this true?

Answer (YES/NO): NO